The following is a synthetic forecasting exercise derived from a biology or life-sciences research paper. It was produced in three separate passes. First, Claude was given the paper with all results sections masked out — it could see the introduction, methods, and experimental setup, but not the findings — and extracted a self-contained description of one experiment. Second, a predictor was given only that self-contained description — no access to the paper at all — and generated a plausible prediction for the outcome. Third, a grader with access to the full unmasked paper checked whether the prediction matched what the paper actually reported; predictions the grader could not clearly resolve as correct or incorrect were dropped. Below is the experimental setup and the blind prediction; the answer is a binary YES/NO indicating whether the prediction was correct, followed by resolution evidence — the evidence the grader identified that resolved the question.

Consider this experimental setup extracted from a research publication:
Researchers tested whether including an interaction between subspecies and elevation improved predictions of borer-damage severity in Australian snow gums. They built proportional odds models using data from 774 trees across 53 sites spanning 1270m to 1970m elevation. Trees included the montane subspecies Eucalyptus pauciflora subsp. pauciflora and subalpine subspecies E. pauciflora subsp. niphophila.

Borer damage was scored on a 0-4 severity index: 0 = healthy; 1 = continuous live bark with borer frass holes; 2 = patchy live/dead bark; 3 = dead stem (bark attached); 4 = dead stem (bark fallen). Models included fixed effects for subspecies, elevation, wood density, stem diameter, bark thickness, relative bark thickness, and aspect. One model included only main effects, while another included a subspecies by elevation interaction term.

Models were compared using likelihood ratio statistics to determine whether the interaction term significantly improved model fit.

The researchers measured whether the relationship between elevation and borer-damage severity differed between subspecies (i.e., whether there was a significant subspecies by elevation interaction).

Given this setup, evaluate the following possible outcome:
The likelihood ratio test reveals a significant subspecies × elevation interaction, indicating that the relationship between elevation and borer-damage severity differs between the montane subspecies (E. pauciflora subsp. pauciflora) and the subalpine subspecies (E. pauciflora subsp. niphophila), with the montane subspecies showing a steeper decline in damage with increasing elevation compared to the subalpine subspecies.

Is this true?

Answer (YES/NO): NO